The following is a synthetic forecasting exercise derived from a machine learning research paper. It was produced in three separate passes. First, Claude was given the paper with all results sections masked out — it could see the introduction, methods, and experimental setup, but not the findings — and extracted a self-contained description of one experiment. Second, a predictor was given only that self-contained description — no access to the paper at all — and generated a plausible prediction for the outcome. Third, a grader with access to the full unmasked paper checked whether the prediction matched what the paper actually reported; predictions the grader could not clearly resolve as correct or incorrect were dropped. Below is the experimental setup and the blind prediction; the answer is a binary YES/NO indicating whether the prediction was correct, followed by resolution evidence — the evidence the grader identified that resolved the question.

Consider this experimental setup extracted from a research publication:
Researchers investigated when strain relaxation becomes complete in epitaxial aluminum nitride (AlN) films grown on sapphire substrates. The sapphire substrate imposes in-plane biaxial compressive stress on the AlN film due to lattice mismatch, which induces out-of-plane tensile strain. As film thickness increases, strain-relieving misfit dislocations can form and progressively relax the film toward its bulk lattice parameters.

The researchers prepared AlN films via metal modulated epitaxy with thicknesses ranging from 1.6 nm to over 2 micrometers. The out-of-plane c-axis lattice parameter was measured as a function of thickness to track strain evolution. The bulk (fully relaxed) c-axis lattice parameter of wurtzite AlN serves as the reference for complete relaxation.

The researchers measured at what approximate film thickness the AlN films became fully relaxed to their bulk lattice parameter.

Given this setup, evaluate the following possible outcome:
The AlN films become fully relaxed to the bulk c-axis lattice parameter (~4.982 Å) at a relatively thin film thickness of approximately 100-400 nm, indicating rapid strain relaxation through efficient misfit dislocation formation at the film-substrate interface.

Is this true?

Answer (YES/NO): NO